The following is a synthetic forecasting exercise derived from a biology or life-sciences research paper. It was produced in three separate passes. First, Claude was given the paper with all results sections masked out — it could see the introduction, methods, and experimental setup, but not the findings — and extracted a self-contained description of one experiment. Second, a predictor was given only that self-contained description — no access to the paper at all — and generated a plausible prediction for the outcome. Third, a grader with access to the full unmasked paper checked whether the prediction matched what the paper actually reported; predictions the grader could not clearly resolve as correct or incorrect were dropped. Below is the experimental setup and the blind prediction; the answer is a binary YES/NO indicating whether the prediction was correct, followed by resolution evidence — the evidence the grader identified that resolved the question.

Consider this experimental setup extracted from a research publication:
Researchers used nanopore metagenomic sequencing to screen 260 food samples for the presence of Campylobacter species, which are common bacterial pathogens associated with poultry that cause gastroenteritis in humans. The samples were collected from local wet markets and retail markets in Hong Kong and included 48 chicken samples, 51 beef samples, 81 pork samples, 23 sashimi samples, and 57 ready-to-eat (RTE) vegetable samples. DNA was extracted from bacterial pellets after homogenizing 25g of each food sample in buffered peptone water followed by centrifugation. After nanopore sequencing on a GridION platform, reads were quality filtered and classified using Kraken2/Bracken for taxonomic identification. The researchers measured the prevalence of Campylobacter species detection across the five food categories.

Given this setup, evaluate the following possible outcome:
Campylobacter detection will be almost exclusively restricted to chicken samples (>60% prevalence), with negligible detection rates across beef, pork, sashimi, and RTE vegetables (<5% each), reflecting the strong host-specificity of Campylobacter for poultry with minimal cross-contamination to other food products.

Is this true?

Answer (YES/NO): NO